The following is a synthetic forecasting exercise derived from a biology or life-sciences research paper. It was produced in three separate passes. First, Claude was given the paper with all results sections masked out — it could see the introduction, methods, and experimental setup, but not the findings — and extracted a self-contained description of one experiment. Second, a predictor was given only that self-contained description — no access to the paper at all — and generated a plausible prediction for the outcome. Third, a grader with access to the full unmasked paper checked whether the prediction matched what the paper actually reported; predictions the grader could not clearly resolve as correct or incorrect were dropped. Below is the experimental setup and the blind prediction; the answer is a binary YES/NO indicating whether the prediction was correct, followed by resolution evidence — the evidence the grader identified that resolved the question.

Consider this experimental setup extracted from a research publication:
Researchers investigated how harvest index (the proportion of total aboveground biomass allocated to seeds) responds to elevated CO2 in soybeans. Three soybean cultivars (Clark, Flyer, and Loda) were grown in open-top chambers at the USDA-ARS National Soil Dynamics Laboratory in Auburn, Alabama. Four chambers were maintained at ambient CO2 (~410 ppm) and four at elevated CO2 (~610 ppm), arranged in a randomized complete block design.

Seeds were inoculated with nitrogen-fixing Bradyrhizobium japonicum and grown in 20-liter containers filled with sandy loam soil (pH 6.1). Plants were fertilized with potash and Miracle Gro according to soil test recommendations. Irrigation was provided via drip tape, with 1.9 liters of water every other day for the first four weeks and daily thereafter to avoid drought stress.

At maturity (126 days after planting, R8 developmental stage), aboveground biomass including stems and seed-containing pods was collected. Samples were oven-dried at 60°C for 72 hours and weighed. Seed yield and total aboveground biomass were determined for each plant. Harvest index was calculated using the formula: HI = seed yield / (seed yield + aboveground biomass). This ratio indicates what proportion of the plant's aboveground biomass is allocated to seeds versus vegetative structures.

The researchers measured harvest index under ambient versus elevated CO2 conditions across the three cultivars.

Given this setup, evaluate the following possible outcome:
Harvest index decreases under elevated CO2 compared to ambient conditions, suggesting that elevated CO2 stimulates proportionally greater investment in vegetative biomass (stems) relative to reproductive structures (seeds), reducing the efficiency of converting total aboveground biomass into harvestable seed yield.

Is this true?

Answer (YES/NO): YES